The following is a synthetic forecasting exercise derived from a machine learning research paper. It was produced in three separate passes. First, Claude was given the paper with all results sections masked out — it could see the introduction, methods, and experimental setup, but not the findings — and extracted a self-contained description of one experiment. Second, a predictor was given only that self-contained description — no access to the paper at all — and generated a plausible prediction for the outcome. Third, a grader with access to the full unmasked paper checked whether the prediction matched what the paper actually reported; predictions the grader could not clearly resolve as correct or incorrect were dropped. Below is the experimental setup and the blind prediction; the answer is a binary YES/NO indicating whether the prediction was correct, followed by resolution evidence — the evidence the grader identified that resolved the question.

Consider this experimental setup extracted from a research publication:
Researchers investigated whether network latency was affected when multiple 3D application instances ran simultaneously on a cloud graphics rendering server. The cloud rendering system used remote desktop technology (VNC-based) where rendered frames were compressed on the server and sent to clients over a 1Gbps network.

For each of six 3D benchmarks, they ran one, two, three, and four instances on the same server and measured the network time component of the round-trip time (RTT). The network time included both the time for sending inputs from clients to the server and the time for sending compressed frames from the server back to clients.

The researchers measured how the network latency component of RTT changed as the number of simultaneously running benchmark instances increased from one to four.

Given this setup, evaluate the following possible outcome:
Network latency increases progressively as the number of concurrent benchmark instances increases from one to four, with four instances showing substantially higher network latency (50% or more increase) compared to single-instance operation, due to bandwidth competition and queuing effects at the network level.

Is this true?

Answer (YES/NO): NO